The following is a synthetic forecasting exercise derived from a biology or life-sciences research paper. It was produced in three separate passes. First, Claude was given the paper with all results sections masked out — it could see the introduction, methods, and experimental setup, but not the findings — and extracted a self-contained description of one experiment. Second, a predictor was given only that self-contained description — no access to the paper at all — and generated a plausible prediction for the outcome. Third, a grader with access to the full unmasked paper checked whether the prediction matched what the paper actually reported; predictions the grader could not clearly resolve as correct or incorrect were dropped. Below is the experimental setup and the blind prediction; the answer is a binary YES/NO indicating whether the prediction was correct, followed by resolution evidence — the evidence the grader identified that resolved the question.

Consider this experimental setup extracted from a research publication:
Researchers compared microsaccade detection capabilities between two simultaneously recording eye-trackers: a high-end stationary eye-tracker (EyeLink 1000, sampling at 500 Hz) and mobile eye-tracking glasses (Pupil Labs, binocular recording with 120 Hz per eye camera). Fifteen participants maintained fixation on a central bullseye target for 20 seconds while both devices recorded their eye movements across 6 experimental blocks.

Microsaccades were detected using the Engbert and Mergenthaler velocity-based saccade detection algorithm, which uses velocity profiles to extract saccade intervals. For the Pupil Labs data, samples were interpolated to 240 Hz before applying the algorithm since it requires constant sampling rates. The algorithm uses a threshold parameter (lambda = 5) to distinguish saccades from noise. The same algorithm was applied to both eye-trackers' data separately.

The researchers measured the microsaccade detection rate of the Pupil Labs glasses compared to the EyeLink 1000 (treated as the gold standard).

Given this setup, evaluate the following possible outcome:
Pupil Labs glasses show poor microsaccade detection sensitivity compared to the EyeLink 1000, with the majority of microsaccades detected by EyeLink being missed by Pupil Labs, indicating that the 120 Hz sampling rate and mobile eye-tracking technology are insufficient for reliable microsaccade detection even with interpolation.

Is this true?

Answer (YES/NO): NO